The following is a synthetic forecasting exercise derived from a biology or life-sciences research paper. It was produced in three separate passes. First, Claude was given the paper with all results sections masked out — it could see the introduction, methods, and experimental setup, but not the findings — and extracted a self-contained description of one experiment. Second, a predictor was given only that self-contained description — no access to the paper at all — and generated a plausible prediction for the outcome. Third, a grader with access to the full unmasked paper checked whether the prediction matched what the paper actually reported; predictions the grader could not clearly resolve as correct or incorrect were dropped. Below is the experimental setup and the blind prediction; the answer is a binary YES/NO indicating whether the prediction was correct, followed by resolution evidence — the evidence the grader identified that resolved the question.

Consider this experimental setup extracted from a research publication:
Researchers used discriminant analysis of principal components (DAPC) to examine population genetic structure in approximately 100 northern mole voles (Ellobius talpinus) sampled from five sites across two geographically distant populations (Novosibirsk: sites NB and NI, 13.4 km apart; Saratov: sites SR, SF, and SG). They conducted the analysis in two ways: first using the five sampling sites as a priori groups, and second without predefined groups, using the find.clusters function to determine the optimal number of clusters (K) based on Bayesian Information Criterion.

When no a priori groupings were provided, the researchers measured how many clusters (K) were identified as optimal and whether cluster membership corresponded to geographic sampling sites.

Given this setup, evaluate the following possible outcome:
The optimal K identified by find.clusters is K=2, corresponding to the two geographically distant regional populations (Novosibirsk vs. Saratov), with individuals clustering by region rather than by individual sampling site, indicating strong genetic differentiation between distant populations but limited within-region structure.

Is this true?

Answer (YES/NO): NO